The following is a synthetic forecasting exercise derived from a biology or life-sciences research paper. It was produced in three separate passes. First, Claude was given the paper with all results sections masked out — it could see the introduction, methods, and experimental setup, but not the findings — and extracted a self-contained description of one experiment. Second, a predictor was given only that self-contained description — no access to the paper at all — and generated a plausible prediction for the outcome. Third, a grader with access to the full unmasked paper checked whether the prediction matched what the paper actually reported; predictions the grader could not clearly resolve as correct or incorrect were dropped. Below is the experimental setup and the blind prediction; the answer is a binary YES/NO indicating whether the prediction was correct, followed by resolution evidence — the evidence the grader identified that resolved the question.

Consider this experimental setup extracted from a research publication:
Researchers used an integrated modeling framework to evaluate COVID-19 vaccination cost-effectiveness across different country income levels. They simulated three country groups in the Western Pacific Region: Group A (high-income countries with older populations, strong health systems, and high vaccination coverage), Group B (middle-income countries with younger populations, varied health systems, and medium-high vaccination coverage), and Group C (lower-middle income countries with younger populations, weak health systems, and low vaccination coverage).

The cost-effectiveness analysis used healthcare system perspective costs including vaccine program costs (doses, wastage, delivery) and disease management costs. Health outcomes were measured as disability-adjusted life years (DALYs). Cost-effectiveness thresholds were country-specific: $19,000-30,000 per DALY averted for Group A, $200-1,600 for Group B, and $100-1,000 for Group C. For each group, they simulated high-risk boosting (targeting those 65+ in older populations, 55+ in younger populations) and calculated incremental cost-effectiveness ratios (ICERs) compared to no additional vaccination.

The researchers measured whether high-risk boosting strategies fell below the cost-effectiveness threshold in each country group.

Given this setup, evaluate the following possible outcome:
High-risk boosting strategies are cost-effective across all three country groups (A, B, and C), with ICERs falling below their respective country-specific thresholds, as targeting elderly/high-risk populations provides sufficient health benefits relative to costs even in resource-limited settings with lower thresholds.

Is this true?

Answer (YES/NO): NO